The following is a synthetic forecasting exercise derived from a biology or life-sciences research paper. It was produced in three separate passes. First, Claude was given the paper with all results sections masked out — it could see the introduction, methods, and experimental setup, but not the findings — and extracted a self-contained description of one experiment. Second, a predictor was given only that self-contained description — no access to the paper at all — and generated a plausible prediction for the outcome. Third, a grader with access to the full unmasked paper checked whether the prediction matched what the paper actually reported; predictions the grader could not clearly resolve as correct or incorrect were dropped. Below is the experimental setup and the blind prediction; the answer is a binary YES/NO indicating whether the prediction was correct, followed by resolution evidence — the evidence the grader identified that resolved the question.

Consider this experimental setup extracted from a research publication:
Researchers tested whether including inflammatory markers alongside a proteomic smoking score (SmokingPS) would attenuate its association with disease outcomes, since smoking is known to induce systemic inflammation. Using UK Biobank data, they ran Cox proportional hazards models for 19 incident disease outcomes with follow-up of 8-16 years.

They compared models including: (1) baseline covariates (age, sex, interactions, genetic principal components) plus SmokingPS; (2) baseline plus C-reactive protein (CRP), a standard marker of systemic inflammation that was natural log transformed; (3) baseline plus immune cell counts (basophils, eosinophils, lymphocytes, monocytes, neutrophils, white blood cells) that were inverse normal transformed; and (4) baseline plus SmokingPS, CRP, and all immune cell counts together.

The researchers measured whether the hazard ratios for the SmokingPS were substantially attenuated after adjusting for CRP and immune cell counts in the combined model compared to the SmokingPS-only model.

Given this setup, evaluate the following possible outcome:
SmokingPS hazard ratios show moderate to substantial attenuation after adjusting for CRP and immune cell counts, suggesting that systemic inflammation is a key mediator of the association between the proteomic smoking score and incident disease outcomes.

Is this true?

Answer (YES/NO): NO